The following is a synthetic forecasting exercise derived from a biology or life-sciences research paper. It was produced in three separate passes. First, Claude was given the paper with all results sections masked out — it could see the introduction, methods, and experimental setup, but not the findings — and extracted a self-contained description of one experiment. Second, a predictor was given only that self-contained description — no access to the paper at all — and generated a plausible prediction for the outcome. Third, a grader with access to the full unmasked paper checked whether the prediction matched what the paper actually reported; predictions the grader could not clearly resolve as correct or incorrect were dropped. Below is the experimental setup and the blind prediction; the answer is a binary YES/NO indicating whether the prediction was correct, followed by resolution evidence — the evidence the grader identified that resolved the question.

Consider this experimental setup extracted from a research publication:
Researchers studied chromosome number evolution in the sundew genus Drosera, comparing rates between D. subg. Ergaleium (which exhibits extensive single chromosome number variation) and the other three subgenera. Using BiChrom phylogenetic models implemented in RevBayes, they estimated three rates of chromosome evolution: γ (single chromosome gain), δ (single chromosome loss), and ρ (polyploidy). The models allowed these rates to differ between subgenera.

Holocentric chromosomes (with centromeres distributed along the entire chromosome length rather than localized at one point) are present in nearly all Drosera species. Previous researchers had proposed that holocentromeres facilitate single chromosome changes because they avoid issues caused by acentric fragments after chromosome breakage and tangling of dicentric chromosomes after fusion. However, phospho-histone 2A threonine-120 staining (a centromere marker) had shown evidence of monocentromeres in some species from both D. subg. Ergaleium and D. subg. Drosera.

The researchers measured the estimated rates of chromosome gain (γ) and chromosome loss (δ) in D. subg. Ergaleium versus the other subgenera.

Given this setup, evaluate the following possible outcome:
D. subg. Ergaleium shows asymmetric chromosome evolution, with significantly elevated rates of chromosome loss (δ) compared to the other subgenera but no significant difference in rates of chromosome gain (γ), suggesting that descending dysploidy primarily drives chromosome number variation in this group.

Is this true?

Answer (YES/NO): YES